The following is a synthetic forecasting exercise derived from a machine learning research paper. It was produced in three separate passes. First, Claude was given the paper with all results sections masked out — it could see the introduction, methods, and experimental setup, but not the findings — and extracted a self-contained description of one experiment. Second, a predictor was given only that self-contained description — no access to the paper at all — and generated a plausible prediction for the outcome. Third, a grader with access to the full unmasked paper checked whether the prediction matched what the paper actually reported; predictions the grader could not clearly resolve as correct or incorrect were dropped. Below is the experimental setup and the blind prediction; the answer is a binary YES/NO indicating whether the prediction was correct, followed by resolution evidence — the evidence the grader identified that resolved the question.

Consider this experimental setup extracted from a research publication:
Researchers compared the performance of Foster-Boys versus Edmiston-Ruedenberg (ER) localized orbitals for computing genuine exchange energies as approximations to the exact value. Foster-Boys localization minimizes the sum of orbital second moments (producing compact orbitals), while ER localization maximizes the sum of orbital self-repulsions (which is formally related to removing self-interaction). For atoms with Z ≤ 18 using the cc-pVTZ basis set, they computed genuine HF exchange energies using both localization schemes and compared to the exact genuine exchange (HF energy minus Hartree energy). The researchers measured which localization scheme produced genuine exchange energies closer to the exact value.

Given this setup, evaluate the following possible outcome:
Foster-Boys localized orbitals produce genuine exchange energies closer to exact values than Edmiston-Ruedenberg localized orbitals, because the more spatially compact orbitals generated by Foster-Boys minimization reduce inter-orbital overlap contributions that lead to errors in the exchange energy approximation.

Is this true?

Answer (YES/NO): NO